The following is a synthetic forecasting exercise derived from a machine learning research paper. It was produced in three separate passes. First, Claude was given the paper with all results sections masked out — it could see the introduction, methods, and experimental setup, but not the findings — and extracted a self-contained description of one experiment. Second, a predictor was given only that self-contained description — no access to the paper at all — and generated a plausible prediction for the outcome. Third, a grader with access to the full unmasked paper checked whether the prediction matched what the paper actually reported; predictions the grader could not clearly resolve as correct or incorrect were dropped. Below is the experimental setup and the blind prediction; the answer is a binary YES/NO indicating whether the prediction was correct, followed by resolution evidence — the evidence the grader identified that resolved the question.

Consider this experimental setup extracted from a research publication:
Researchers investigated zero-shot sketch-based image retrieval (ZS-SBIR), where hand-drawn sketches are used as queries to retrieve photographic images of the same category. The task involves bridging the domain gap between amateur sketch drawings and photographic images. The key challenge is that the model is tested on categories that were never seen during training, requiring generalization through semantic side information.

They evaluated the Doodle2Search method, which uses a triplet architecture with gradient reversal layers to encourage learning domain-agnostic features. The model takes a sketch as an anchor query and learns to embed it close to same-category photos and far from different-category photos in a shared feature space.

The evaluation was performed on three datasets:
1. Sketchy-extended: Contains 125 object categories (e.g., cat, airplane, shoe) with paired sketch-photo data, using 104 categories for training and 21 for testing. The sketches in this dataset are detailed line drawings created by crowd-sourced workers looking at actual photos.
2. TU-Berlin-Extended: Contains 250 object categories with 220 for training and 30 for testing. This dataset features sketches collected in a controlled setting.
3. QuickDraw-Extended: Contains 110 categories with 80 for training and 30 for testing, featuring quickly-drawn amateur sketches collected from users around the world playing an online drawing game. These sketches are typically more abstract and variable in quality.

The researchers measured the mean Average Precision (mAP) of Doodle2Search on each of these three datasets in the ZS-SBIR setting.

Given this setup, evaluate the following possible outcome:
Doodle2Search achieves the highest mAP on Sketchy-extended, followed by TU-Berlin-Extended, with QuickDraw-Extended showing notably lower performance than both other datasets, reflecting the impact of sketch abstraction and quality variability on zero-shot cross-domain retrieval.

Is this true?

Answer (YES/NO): YES